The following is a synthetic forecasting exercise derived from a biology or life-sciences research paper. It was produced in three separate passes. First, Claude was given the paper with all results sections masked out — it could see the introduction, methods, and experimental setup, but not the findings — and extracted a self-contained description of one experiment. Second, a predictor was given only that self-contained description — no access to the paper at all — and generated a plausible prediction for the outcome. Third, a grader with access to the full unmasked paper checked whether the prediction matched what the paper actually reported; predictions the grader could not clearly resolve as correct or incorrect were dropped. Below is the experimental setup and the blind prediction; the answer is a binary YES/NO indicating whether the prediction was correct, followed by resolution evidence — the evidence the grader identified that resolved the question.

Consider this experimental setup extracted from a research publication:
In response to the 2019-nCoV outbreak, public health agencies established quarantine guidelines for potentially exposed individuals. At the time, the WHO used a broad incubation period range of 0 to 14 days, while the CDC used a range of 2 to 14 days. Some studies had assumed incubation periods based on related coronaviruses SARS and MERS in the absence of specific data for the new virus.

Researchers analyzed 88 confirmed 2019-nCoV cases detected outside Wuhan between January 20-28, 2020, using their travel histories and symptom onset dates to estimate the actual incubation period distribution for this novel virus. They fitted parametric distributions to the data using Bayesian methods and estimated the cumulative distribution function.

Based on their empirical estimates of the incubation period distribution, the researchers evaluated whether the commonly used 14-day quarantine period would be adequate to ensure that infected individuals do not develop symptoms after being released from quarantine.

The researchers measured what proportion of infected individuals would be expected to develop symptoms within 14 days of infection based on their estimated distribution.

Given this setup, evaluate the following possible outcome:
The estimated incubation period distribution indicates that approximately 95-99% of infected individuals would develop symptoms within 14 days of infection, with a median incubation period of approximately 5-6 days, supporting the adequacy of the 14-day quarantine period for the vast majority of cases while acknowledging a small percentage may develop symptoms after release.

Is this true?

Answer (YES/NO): NO